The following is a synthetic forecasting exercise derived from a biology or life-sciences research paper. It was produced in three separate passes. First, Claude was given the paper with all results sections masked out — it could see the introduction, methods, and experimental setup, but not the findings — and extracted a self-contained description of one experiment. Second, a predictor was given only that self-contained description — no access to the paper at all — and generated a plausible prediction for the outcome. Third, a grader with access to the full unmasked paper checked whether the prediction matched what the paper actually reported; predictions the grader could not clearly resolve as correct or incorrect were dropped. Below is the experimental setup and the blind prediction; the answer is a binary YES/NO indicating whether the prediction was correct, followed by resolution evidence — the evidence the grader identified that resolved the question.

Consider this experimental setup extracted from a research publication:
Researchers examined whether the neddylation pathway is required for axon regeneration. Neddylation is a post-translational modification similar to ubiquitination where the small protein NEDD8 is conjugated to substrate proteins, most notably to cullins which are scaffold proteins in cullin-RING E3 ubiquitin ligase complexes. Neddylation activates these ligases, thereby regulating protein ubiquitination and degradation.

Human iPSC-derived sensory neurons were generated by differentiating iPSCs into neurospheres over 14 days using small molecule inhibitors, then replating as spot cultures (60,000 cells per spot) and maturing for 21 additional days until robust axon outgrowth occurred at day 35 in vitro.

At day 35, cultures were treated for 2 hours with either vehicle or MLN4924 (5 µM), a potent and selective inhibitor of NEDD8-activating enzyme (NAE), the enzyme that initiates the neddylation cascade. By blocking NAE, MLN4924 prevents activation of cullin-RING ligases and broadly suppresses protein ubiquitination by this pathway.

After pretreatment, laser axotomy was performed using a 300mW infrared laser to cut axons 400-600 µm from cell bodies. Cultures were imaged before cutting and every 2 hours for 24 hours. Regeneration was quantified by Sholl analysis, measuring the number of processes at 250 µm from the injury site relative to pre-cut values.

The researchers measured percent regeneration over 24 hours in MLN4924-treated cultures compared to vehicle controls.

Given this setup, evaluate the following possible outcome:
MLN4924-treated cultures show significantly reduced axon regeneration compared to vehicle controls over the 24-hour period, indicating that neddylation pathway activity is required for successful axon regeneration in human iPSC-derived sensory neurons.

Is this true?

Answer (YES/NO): YES